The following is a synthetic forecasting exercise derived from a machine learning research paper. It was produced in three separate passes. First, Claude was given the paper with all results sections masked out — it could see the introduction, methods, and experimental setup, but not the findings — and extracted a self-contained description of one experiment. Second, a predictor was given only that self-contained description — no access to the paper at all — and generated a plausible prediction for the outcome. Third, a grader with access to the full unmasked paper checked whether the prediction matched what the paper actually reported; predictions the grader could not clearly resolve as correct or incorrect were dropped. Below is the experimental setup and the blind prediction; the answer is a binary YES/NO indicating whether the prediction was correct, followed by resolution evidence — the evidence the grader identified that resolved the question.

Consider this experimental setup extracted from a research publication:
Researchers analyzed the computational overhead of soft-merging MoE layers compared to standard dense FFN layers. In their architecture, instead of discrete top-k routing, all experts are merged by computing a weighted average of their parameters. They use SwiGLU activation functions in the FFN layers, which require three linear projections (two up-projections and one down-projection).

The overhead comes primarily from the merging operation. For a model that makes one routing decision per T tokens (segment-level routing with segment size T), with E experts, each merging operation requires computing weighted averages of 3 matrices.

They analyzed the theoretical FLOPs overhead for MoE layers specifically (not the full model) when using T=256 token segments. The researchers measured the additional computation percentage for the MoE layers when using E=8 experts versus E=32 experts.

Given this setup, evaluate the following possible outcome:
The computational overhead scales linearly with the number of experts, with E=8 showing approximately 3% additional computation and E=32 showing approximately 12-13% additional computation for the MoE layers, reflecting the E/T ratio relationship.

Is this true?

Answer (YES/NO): YES